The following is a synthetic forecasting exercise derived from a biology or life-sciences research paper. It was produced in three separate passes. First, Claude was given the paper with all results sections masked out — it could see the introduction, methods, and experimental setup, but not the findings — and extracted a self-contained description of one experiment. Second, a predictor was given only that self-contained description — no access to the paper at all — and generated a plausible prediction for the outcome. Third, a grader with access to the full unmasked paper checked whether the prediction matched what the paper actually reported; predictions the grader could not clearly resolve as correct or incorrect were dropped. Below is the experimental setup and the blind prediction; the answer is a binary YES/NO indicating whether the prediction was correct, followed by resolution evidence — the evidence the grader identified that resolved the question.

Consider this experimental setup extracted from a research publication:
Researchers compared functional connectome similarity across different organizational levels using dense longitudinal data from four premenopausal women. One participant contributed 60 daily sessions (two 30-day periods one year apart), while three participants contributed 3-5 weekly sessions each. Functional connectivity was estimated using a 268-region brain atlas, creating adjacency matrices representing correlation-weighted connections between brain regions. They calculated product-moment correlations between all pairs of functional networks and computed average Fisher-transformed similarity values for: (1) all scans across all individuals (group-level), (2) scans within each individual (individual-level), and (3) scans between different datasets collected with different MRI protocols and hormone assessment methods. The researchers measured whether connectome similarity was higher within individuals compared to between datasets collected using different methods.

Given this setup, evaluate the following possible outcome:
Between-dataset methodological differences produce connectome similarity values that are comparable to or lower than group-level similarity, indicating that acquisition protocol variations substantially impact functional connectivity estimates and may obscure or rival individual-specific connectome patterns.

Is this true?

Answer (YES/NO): NO